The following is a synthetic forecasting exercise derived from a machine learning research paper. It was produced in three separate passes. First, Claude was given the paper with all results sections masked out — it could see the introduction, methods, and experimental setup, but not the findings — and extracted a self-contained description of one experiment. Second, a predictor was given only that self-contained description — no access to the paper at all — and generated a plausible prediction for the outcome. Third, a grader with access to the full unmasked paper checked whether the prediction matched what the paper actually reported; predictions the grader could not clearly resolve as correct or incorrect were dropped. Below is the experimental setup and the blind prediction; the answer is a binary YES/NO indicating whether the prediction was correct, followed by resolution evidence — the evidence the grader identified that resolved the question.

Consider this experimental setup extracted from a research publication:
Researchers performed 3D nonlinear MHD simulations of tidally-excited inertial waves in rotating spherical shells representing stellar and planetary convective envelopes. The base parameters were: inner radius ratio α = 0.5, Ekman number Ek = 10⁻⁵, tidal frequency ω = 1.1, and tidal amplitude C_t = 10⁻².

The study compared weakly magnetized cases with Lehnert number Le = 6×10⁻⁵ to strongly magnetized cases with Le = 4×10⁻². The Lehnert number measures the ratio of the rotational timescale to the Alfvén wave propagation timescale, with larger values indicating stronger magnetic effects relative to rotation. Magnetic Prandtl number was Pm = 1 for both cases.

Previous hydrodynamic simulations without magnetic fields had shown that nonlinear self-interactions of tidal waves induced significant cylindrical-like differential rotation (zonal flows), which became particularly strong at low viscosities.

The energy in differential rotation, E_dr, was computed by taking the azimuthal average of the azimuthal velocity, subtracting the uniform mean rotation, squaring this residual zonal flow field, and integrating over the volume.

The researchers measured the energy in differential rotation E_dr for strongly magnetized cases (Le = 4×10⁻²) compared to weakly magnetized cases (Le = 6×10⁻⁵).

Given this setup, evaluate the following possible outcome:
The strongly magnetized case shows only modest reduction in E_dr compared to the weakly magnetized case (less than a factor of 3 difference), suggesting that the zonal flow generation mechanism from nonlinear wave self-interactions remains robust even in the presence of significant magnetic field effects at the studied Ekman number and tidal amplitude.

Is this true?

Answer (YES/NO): NO